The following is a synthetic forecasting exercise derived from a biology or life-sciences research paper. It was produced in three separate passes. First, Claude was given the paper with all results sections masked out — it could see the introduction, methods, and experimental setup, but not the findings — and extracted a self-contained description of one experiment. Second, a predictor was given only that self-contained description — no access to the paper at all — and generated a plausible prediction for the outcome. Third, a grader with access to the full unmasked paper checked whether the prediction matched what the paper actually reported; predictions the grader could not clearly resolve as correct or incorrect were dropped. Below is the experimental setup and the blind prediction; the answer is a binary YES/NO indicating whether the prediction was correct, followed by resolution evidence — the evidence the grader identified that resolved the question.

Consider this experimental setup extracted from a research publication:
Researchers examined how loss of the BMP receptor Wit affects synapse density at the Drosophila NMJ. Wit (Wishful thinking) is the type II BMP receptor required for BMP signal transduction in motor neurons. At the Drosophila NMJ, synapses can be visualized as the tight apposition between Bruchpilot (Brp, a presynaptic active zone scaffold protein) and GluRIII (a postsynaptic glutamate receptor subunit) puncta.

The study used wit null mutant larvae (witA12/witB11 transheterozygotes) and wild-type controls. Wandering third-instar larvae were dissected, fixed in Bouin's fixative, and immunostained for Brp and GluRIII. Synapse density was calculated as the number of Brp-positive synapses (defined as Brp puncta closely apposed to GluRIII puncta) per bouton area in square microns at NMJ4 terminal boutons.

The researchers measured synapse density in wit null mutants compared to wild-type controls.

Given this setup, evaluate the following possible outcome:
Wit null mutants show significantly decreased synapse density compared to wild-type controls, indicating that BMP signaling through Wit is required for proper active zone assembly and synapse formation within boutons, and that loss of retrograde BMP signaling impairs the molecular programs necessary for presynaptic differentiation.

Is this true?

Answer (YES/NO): NO